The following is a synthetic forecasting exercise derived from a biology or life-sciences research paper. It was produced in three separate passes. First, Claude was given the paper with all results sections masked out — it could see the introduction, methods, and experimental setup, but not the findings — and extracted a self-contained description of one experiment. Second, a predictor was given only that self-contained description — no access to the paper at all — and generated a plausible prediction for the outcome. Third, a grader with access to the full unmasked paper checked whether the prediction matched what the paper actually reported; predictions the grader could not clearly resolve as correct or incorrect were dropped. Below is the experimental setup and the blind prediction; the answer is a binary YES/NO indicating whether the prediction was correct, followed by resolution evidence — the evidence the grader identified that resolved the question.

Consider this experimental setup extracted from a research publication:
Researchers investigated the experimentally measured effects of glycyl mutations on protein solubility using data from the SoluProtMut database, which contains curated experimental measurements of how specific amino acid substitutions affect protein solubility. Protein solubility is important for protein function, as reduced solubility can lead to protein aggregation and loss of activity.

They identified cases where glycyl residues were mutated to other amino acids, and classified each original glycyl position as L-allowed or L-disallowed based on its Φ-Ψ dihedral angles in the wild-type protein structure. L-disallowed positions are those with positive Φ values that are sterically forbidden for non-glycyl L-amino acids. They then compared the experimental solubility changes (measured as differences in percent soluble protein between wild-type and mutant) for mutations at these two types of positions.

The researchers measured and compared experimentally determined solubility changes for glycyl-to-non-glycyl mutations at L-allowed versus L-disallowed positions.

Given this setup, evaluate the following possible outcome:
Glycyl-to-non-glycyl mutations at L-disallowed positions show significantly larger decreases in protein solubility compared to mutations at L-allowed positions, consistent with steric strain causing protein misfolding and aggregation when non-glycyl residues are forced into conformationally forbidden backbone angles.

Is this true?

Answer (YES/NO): YES